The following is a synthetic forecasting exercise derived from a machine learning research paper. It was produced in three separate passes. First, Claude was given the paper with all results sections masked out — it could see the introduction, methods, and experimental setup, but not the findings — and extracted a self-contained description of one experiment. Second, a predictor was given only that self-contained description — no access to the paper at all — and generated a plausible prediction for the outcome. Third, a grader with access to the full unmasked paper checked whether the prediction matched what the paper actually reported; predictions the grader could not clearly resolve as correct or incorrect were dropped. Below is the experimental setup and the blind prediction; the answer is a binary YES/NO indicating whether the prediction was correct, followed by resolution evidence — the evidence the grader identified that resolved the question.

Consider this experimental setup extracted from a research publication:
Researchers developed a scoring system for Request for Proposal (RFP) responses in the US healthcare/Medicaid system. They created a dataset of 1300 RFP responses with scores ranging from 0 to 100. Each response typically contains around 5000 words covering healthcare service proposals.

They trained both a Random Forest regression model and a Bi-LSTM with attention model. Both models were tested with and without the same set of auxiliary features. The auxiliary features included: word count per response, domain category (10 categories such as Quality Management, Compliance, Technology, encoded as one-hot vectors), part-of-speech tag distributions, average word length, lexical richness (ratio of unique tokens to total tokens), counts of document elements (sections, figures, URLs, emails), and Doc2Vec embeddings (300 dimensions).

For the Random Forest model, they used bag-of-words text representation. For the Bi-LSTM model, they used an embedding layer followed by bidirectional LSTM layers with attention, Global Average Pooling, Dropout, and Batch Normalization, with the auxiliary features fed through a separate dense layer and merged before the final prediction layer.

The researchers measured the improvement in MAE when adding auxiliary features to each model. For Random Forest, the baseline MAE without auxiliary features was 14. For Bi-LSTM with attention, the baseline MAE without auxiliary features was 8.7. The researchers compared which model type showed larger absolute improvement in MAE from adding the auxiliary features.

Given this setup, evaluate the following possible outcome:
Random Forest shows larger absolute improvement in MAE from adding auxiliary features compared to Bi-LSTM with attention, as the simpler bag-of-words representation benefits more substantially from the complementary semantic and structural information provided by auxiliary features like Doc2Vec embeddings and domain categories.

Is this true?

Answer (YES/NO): YES